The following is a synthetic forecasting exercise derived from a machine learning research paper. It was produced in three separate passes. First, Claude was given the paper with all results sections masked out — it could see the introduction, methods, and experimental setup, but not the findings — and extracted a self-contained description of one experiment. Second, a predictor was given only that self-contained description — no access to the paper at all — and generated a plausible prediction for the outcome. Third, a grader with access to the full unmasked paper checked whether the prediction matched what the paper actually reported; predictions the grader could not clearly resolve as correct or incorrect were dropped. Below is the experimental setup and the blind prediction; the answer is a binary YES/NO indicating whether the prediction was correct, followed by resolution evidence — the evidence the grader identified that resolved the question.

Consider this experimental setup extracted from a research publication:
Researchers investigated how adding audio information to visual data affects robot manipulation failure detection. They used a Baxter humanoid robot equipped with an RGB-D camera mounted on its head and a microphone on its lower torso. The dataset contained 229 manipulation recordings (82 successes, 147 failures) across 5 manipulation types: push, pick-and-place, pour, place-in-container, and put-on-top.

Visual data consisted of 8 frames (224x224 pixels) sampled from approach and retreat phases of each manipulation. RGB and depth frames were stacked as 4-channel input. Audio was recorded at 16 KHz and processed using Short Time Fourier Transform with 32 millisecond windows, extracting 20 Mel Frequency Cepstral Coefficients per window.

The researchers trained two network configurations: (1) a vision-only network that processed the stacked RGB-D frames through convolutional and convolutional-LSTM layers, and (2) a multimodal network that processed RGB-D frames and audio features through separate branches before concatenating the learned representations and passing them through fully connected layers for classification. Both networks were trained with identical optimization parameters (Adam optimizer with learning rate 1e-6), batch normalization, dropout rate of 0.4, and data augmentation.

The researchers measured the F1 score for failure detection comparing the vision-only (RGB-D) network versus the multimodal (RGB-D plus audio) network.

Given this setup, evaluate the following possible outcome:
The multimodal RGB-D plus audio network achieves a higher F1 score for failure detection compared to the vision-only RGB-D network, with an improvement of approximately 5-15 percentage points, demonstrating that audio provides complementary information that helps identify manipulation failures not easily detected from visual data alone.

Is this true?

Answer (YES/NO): YES